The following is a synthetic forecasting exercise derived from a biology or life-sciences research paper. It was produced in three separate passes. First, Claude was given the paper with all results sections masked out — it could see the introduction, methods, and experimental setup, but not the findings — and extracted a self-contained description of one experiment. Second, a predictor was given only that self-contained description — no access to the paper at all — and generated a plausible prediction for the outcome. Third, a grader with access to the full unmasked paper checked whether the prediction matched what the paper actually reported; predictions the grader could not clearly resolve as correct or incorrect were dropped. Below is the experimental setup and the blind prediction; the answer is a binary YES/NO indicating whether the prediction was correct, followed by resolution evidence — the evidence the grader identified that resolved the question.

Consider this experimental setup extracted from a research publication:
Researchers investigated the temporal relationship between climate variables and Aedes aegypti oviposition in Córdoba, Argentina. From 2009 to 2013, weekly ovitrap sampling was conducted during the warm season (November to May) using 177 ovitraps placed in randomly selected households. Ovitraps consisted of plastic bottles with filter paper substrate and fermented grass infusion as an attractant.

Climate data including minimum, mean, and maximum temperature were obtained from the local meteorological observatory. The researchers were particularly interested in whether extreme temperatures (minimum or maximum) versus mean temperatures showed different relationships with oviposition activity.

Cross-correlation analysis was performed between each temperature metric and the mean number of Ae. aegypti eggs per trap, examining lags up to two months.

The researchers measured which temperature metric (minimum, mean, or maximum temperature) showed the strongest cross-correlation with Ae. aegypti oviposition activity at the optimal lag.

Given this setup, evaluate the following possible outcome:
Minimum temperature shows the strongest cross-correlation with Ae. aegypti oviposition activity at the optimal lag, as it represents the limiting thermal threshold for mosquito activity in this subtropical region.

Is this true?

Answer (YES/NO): NO